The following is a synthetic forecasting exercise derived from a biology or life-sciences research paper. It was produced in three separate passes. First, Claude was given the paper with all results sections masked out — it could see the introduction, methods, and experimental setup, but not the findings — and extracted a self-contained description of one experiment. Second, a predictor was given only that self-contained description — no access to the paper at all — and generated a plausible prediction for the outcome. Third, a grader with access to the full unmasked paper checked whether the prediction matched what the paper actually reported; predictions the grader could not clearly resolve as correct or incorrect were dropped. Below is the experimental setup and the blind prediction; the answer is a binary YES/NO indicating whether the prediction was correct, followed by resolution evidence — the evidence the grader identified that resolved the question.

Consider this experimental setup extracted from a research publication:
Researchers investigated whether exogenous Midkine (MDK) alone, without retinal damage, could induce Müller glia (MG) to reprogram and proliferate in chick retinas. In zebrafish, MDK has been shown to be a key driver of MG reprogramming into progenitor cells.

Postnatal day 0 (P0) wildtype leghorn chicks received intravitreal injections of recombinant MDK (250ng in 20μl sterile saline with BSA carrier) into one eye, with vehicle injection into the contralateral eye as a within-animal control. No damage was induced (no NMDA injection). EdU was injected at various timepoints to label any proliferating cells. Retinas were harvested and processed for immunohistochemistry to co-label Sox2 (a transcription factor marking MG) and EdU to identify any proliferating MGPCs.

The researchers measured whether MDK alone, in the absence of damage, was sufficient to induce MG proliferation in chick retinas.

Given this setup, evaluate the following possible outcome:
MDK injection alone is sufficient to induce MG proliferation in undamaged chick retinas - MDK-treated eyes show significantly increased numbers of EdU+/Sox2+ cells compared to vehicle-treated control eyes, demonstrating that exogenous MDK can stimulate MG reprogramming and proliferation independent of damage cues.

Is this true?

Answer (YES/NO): NO